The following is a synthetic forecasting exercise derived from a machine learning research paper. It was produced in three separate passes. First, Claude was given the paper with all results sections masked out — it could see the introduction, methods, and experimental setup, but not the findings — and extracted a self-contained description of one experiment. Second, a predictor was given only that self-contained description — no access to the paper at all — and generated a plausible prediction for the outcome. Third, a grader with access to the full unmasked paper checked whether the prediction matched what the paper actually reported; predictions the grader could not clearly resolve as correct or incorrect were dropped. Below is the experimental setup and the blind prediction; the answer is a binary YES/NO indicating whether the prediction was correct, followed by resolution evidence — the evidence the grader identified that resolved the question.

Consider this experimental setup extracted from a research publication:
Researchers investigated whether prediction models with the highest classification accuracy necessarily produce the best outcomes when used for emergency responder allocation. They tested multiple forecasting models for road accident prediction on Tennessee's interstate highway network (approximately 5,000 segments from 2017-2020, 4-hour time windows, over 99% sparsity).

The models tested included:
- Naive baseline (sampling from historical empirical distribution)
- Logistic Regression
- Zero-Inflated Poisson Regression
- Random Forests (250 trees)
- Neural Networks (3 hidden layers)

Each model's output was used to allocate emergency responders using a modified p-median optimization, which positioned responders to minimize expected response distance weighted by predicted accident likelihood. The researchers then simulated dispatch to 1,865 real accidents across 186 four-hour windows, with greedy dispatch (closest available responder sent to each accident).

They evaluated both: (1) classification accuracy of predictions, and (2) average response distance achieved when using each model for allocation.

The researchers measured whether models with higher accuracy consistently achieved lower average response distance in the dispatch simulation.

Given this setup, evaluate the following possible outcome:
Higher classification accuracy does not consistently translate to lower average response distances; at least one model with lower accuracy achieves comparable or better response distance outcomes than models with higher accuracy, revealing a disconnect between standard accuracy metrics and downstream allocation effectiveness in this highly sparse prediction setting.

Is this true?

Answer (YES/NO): YES